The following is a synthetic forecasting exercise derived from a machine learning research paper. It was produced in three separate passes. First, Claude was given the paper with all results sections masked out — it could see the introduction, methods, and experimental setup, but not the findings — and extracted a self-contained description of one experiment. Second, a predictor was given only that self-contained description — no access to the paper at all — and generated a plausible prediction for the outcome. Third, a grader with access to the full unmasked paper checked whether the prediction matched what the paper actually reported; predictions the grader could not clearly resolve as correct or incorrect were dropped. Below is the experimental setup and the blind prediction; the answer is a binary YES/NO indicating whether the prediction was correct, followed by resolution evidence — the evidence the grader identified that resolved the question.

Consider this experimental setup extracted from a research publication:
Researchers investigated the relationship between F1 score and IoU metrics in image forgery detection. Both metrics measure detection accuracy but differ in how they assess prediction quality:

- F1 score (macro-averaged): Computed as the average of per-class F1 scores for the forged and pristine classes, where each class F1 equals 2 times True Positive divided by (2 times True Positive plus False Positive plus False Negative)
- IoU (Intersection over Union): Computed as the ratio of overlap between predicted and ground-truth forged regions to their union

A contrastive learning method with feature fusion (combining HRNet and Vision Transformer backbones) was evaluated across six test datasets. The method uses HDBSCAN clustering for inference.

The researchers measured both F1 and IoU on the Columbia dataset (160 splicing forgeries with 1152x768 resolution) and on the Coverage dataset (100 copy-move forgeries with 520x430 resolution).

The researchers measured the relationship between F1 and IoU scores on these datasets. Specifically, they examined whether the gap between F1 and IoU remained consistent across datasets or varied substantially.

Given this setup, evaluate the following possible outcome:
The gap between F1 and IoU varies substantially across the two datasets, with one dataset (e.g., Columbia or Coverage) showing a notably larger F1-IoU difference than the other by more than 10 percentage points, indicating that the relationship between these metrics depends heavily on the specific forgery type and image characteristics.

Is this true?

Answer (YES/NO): YES